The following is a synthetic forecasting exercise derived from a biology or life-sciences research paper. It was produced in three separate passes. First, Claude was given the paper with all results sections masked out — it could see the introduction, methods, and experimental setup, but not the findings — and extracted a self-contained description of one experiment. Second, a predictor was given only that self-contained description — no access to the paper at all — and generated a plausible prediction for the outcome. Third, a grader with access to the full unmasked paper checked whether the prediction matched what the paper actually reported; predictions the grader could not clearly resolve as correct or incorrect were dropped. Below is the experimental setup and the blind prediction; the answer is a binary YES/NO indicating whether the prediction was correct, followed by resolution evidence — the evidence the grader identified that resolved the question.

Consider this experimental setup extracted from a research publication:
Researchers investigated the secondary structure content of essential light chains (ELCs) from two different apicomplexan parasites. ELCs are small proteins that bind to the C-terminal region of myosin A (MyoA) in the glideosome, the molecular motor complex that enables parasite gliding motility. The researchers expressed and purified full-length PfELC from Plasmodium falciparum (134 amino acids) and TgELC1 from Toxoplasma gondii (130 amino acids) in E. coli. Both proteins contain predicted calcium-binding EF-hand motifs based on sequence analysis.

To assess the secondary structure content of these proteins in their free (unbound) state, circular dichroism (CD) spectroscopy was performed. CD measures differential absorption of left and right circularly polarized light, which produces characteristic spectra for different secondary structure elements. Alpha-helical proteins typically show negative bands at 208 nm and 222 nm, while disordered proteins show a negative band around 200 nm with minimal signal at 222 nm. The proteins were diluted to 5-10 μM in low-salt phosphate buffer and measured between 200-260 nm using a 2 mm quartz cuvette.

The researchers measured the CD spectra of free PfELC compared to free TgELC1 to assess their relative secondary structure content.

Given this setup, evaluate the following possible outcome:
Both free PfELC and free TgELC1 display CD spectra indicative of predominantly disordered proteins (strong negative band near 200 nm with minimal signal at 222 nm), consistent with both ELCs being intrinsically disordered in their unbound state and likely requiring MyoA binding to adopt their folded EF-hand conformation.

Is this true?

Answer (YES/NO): NO